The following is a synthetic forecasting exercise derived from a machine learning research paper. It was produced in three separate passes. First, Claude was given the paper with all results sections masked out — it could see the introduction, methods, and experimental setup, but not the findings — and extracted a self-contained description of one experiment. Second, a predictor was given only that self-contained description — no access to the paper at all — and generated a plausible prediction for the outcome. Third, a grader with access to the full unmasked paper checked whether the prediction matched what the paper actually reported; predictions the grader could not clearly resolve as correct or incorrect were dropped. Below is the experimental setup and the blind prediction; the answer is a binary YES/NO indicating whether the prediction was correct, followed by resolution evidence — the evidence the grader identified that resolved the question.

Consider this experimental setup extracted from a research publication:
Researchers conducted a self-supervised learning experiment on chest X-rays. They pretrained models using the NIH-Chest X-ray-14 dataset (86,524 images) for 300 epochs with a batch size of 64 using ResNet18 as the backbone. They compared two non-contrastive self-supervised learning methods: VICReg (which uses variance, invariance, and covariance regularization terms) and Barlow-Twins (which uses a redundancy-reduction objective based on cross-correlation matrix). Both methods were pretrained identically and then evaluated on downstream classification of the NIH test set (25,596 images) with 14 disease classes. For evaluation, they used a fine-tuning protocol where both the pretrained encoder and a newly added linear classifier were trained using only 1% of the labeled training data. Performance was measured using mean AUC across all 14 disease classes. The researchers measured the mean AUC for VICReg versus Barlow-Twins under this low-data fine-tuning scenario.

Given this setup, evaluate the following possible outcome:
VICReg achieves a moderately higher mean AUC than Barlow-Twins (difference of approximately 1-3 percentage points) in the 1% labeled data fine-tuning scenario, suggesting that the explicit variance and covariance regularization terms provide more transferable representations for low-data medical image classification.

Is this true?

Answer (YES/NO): NO